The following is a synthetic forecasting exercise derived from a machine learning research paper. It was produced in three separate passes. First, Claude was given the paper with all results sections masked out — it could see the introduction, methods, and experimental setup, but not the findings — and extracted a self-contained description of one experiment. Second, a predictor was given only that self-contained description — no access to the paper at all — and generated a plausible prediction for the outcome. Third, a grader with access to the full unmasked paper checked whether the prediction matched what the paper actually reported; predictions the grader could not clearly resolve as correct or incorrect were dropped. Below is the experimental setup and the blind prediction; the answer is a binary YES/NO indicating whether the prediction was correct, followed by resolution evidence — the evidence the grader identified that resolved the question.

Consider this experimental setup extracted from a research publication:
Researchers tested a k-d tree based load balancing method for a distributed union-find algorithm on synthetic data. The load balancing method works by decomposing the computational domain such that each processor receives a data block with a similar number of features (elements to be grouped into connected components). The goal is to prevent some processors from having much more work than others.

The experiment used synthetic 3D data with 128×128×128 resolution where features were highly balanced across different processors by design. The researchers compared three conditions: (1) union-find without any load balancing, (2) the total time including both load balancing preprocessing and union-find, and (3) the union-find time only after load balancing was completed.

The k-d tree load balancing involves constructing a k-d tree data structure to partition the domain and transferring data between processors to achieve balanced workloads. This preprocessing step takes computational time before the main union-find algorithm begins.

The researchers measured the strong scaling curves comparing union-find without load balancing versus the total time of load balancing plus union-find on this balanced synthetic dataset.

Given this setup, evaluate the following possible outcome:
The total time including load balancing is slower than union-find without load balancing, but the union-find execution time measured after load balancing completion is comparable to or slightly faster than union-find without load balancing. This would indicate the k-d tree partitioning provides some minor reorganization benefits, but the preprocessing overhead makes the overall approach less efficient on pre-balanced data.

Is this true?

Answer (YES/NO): NO